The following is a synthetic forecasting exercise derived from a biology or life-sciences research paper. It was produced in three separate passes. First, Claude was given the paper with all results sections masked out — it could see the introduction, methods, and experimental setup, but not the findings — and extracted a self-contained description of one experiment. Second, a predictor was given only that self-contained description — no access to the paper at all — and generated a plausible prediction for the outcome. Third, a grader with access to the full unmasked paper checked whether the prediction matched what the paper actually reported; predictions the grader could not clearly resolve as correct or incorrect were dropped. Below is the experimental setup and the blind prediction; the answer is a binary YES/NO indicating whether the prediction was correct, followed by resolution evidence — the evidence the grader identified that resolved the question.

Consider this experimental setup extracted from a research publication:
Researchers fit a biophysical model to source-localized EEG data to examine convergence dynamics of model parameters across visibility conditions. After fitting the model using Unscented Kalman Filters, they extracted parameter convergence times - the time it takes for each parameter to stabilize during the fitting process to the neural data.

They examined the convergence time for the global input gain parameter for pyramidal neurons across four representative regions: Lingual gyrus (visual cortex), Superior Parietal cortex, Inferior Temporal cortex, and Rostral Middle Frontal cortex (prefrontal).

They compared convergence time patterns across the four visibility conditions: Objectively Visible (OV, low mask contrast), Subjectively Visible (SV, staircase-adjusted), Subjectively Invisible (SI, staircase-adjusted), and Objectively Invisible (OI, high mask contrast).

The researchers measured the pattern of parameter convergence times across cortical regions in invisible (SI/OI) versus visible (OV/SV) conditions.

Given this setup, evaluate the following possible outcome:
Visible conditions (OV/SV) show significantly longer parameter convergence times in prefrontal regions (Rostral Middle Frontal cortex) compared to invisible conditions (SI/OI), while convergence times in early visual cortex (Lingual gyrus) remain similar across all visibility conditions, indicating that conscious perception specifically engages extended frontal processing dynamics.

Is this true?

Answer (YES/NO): NO